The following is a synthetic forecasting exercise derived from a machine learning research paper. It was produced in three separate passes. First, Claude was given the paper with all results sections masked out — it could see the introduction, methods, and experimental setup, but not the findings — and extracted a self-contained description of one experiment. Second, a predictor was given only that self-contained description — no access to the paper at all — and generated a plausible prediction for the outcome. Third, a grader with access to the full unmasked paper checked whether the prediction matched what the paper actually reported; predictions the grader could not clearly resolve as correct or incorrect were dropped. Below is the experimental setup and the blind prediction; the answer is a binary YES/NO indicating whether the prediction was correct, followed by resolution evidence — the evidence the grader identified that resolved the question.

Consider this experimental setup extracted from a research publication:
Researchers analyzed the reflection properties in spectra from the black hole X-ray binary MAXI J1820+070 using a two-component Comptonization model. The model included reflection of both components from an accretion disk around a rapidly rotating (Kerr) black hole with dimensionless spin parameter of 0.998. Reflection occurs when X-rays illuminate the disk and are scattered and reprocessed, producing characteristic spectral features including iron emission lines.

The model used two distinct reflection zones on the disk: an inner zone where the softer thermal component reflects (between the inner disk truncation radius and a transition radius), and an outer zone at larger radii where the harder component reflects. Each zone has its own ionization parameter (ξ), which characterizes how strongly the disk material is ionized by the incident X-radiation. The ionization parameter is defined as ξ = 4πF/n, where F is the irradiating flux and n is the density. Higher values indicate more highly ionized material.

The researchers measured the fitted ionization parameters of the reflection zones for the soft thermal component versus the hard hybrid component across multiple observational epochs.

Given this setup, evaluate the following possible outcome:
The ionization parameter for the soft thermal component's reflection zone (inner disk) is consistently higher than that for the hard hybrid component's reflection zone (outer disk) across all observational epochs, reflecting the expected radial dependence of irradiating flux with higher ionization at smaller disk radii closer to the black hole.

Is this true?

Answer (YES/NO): YES